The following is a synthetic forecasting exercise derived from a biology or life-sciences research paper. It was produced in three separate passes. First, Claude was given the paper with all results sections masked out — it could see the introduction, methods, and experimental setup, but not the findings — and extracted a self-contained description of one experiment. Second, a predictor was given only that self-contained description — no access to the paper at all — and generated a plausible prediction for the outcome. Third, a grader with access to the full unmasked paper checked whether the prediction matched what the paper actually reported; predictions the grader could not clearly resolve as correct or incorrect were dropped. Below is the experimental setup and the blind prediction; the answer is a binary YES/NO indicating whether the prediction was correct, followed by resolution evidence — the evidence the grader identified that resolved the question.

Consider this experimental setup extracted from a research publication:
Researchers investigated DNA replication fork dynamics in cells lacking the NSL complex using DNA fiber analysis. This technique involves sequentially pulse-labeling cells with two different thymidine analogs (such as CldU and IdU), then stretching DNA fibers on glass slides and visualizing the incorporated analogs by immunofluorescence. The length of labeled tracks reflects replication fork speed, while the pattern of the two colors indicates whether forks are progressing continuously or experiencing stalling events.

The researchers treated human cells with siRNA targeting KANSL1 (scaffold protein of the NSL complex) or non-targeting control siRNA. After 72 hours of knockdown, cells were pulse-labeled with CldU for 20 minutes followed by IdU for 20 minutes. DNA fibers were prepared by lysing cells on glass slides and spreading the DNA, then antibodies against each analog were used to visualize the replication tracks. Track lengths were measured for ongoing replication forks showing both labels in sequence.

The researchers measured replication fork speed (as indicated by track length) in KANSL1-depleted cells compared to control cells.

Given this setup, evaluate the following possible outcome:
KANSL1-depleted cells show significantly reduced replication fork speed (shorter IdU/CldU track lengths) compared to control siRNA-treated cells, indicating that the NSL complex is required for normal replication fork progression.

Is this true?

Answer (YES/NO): YES